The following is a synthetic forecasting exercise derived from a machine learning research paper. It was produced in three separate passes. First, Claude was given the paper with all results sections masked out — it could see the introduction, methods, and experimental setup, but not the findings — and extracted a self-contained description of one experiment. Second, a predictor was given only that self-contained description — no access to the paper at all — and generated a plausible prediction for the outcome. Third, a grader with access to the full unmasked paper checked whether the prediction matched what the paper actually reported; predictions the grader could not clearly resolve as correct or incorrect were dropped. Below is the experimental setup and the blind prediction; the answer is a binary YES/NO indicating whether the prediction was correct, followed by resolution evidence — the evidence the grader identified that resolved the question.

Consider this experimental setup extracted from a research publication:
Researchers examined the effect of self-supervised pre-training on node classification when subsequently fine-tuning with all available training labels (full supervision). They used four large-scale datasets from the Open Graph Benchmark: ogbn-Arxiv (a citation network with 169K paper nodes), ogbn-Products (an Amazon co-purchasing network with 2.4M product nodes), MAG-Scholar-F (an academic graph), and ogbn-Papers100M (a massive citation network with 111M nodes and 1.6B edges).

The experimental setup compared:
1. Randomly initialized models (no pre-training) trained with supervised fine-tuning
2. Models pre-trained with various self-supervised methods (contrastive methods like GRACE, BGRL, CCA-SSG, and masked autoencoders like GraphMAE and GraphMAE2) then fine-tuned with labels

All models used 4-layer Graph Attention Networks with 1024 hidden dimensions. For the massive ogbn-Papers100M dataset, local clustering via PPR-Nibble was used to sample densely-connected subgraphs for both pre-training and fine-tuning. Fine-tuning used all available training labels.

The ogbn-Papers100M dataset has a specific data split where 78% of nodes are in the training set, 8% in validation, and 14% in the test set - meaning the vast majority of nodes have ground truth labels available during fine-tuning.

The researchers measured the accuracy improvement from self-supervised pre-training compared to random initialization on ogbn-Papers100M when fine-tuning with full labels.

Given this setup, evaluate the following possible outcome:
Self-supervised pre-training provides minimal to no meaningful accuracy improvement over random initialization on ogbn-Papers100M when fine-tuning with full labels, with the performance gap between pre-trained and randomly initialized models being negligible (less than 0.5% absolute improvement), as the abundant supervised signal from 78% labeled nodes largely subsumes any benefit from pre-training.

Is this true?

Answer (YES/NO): YES